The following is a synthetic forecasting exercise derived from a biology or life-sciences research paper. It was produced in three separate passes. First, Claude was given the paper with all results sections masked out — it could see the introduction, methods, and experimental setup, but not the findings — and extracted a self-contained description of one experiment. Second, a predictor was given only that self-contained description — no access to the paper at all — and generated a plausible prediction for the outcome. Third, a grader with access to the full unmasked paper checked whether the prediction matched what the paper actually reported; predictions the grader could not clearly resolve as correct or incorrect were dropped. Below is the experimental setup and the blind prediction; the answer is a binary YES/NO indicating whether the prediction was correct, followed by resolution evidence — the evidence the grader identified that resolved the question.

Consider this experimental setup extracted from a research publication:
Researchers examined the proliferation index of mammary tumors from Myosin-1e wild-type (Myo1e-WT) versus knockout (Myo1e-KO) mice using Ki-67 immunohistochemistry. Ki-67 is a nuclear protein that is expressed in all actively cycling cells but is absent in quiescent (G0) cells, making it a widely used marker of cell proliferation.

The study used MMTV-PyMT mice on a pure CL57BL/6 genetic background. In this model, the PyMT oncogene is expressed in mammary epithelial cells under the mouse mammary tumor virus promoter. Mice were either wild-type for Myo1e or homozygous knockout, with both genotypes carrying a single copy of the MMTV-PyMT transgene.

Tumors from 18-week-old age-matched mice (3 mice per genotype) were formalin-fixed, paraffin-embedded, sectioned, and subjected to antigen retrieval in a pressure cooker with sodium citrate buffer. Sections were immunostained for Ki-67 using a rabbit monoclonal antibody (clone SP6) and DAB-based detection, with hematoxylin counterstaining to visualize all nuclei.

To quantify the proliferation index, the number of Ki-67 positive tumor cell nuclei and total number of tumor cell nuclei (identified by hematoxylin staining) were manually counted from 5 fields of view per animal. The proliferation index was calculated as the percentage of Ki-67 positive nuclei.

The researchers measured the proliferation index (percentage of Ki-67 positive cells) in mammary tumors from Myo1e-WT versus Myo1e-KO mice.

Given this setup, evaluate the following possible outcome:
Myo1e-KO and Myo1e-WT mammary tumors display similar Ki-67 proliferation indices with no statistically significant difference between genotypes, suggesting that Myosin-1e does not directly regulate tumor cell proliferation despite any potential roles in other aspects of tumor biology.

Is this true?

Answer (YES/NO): NO